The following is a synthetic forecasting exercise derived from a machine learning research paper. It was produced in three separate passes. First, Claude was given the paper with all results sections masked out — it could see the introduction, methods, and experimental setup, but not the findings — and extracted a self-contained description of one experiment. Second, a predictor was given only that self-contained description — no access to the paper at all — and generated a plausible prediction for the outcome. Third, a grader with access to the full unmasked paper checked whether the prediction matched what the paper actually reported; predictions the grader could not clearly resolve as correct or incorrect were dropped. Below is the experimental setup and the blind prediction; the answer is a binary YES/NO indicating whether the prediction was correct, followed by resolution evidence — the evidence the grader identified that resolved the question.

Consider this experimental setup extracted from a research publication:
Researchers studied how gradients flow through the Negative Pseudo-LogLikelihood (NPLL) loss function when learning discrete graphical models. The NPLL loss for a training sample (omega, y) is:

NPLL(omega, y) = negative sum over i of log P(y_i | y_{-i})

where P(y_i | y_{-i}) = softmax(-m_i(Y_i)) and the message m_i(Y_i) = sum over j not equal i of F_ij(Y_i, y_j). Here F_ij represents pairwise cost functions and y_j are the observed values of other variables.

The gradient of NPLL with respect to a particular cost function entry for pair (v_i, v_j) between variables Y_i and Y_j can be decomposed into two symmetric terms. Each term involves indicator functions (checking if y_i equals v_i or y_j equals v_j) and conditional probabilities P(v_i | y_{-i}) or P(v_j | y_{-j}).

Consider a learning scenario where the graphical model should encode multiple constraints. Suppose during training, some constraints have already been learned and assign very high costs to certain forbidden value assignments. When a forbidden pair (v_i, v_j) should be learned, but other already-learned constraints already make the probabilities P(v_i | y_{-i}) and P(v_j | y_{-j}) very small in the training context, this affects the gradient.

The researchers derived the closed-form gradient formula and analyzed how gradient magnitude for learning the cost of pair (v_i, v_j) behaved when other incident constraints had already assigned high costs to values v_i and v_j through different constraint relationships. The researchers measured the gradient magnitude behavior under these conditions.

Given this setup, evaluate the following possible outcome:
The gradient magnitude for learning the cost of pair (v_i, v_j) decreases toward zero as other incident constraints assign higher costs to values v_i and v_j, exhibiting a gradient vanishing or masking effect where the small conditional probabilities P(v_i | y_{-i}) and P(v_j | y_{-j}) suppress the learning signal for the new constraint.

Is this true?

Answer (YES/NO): YES